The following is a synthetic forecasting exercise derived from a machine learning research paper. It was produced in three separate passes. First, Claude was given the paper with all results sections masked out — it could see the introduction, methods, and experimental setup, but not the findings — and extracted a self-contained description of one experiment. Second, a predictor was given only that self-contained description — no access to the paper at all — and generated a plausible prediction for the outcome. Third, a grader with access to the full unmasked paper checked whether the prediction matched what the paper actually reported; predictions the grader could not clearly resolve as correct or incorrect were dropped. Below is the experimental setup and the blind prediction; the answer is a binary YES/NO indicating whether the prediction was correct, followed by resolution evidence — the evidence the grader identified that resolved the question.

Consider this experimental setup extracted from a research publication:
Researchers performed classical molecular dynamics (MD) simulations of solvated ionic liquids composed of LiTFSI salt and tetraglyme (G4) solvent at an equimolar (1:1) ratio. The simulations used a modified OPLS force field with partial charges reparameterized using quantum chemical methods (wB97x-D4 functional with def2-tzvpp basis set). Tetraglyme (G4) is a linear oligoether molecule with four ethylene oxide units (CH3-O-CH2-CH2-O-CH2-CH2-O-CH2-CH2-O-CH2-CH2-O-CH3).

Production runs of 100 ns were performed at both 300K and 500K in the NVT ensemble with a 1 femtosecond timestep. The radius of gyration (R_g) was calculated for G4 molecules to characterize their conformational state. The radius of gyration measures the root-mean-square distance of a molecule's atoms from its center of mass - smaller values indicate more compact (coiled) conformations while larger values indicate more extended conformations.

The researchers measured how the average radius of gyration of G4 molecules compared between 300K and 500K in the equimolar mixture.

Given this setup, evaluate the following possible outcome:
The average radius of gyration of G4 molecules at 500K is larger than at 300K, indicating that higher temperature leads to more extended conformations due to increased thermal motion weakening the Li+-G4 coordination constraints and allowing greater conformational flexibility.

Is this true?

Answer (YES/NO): YES